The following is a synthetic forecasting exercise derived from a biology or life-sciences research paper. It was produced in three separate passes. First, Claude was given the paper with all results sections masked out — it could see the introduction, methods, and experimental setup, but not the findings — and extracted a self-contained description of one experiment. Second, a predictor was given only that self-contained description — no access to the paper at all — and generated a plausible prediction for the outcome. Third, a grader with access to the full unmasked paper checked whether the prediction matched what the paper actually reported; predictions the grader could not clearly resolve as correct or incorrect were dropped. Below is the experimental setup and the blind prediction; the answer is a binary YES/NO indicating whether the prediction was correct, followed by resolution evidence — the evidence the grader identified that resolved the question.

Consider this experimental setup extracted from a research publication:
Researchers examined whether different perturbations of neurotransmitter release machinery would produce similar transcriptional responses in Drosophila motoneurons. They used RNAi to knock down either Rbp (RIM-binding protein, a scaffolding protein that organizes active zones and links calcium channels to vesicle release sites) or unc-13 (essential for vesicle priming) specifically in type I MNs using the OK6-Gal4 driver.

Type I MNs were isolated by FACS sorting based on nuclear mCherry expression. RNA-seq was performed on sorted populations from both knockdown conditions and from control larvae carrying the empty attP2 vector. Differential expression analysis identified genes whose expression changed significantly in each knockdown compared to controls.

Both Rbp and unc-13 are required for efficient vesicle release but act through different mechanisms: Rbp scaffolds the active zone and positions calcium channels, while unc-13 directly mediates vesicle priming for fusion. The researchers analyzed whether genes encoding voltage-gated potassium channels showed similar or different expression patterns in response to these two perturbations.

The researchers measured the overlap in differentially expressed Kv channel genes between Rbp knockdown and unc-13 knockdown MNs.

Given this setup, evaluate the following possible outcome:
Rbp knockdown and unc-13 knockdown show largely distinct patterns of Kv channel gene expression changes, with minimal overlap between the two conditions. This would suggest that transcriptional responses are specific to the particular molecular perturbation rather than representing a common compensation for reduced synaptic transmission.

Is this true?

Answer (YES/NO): NO